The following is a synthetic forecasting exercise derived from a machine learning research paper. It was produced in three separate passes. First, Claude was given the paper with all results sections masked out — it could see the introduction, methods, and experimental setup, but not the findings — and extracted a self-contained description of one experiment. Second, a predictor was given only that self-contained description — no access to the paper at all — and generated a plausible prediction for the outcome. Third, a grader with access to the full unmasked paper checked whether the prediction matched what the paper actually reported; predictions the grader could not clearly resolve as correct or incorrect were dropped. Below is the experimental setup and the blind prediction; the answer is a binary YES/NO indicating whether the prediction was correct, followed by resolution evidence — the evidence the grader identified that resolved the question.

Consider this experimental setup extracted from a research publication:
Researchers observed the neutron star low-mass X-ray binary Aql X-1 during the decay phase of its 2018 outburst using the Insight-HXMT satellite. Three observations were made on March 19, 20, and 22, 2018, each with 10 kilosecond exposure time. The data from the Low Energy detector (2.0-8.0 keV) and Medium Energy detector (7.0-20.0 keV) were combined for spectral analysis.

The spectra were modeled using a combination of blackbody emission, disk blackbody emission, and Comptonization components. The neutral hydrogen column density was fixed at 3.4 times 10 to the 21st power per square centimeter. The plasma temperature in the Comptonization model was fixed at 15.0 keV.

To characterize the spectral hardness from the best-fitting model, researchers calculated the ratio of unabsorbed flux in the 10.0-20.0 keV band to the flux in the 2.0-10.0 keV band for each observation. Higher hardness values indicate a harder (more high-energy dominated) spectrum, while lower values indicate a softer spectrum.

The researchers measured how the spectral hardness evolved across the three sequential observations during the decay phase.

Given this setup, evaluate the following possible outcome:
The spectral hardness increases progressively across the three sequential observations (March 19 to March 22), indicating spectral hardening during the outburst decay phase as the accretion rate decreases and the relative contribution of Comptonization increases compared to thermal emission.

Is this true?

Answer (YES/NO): NO